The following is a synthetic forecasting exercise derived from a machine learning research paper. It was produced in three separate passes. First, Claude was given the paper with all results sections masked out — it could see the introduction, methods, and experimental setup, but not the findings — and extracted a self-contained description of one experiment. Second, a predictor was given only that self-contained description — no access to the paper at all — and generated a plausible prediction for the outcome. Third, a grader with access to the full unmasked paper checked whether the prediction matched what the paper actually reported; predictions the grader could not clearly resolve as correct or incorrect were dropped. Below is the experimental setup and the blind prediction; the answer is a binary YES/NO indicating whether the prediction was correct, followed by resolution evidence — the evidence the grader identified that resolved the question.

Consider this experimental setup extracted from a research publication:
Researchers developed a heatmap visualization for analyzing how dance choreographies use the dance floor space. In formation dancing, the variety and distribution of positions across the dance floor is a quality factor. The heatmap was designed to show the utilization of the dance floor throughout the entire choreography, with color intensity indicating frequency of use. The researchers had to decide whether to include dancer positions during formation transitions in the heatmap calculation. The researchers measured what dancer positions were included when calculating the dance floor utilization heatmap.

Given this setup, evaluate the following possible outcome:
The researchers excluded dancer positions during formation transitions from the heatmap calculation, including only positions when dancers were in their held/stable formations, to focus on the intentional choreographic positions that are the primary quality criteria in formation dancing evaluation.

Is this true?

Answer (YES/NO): YES